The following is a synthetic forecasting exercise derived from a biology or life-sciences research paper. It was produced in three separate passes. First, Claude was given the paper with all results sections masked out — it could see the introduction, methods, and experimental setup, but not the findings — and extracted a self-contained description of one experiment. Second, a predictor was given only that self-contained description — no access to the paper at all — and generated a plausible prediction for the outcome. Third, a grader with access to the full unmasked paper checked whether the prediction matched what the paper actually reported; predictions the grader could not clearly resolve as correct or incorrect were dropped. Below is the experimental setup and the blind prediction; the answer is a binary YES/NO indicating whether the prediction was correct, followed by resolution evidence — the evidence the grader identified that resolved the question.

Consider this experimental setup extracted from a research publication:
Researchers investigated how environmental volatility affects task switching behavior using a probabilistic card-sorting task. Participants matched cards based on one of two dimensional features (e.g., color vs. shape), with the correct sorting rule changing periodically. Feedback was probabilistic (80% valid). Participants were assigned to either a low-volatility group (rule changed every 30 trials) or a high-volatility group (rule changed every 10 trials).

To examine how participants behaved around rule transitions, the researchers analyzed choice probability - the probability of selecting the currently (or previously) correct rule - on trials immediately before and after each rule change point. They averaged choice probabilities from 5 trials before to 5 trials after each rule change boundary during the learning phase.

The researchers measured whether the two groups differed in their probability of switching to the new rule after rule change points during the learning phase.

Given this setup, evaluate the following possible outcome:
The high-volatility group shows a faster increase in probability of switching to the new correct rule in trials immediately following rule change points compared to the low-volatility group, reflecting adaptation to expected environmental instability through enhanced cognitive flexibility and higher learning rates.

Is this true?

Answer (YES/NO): YES